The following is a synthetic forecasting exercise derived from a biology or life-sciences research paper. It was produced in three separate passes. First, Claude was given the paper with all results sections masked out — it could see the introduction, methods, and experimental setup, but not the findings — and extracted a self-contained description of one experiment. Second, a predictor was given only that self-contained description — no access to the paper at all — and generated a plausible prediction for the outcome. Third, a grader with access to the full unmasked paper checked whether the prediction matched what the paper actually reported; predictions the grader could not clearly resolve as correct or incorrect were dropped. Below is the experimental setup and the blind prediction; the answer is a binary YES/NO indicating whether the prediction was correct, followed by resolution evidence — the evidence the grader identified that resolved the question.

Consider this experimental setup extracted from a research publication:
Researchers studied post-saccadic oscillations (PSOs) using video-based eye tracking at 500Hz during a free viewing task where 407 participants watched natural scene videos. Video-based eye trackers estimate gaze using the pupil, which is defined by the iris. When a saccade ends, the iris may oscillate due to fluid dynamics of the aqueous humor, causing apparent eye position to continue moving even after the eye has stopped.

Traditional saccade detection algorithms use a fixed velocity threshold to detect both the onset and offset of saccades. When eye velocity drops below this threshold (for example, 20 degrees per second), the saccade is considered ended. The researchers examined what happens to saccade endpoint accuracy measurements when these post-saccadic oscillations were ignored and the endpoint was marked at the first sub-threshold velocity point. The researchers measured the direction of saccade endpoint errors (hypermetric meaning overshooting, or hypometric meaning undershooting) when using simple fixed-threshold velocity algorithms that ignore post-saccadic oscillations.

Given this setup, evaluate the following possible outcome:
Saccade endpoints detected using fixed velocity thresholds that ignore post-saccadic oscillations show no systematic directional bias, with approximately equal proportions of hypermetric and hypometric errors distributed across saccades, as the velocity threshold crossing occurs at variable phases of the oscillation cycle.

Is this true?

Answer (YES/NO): NO